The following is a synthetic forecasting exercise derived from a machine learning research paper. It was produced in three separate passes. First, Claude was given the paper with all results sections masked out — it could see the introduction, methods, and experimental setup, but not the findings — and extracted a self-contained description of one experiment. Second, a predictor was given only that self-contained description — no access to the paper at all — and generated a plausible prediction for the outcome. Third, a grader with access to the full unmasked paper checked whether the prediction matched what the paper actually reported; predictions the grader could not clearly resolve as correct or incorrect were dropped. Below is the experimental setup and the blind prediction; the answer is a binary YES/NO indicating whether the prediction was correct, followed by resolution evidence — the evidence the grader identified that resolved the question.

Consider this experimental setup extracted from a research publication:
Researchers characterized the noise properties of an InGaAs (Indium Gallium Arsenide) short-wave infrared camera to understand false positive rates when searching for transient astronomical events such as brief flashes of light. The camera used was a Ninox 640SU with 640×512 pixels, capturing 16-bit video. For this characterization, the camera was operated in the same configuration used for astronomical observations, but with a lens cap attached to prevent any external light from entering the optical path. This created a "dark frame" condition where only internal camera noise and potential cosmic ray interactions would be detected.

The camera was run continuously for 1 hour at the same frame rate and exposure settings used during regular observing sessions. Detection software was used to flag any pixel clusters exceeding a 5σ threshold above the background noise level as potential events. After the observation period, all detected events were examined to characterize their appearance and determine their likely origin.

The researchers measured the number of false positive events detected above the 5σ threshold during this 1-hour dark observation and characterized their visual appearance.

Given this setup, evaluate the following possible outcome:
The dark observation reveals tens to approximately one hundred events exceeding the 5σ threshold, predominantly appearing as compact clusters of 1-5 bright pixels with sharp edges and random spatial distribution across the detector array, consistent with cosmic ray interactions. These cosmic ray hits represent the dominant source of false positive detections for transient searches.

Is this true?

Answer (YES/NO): NO